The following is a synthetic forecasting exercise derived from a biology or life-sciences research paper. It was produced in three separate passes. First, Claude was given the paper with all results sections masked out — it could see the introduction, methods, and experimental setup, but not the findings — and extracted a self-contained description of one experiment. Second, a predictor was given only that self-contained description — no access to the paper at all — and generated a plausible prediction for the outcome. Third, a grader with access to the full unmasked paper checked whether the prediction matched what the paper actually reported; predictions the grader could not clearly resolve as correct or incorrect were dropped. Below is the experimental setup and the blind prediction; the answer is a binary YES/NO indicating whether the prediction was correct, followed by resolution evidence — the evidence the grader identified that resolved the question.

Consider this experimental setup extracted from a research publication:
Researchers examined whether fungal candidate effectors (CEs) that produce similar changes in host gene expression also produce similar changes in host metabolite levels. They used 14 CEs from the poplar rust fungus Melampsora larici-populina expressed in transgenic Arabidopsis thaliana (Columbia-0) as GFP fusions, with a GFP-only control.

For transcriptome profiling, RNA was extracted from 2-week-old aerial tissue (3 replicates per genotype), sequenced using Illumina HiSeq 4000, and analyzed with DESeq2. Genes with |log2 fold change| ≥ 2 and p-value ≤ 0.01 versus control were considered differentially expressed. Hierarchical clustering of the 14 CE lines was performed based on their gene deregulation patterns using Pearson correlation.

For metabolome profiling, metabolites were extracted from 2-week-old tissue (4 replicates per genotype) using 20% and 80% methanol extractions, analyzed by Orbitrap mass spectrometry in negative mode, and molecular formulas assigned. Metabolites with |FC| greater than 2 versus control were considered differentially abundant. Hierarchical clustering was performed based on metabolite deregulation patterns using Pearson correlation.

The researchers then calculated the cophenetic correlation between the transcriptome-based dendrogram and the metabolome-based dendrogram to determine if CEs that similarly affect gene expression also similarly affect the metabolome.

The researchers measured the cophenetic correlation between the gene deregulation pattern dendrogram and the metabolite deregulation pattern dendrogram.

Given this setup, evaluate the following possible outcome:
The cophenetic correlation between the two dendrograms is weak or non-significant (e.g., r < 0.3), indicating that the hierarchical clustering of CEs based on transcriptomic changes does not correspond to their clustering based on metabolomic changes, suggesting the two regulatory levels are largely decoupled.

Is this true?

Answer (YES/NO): YES